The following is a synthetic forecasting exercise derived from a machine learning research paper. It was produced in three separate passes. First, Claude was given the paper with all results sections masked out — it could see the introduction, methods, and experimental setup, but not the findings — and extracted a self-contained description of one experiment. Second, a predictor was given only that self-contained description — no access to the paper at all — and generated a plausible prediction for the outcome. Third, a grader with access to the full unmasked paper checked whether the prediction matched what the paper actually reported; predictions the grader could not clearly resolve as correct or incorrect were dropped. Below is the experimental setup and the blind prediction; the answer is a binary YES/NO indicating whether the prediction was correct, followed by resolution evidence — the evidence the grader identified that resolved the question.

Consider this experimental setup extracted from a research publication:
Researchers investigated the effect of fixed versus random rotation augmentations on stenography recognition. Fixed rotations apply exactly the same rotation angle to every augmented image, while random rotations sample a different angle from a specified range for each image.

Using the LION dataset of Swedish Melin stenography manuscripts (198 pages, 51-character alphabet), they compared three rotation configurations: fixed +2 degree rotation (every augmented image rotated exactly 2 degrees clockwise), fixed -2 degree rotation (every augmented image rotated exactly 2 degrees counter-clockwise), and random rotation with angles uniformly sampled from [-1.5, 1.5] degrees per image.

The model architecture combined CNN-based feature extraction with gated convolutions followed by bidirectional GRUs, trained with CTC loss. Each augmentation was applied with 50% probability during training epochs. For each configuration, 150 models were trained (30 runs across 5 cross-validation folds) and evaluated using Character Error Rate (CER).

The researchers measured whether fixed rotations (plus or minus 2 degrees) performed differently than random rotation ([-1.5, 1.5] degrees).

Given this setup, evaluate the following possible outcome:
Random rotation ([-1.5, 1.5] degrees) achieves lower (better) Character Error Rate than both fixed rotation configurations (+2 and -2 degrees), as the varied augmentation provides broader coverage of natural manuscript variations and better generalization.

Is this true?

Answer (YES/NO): YES